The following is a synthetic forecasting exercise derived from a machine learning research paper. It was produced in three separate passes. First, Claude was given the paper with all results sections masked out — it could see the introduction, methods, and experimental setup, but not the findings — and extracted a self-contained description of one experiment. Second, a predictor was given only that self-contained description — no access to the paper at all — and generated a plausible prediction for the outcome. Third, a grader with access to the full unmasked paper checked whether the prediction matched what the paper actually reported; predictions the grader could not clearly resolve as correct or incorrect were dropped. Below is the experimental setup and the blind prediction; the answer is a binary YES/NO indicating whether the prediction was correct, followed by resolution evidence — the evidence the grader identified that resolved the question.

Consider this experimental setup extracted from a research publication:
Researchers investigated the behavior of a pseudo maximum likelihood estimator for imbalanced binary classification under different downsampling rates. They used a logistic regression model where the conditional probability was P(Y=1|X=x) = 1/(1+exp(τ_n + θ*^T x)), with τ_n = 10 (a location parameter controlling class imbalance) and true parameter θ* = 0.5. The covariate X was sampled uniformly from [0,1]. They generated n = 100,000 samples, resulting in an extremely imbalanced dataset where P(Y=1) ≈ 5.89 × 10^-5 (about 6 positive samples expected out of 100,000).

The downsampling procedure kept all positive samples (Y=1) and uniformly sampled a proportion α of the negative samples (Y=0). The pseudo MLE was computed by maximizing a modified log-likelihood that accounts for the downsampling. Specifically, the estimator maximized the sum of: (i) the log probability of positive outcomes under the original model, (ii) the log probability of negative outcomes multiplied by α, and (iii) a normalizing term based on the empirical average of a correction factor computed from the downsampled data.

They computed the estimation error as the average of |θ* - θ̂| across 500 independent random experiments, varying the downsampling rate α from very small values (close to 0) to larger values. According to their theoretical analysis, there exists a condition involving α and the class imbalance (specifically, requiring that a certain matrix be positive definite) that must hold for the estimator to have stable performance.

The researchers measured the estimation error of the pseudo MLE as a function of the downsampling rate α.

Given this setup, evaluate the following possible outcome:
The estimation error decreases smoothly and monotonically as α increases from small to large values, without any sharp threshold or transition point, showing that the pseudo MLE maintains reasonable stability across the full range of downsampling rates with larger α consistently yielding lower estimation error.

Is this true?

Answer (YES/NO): NO